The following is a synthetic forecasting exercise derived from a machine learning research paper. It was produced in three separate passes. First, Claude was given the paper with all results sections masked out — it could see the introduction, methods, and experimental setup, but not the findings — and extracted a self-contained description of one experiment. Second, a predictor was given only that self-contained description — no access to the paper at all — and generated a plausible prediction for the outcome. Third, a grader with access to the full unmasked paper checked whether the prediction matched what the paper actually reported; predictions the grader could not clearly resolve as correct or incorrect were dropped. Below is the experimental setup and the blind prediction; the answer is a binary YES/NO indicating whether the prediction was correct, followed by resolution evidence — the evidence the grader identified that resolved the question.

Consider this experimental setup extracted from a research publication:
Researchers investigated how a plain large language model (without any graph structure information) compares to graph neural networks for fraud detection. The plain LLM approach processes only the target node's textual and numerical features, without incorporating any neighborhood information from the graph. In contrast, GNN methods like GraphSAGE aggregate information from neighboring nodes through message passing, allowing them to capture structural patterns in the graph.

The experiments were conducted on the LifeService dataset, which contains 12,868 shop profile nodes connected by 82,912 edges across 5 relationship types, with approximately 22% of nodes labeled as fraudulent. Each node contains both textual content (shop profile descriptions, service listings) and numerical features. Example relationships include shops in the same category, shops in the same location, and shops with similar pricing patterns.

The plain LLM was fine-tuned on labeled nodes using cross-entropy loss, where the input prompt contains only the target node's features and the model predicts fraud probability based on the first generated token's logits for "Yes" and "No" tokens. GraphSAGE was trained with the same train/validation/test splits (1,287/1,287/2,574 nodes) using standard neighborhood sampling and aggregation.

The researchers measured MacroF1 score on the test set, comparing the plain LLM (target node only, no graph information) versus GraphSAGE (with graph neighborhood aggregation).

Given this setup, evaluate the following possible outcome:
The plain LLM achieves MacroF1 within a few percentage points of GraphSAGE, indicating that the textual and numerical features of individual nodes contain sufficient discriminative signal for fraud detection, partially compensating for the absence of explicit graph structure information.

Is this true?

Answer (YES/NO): YES